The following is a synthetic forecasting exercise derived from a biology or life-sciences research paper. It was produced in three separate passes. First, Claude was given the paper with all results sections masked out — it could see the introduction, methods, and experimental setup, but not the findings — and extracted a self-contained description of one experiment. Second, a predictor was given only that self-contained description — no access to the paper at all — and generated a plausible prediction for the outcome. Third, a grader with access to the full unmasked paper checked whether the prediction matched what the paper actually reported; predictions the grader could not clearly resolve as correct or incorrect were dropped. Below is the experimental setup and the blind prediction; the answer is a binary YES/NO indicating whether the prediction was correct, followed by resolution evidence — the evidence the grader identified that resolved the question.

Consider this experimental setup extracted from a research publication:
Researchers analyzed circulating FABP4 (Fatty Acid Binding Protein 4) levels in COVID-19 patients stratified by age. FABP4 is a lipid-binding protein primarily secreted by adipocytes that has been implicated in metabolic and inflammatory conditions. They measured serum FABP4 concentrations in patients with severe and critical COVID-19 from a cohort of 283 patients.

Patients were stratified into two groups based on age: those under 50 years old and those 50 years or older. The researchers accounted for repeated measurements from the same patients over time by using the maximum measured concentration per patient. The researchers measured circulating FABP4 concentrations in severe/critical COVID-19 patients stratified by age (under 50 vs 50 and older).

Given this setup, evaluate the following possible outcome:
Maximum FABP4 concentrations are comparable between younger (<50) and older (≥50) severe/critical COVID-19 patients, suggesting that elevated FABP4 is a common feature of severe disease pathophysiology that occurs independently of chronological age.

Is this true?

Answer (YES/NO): NO